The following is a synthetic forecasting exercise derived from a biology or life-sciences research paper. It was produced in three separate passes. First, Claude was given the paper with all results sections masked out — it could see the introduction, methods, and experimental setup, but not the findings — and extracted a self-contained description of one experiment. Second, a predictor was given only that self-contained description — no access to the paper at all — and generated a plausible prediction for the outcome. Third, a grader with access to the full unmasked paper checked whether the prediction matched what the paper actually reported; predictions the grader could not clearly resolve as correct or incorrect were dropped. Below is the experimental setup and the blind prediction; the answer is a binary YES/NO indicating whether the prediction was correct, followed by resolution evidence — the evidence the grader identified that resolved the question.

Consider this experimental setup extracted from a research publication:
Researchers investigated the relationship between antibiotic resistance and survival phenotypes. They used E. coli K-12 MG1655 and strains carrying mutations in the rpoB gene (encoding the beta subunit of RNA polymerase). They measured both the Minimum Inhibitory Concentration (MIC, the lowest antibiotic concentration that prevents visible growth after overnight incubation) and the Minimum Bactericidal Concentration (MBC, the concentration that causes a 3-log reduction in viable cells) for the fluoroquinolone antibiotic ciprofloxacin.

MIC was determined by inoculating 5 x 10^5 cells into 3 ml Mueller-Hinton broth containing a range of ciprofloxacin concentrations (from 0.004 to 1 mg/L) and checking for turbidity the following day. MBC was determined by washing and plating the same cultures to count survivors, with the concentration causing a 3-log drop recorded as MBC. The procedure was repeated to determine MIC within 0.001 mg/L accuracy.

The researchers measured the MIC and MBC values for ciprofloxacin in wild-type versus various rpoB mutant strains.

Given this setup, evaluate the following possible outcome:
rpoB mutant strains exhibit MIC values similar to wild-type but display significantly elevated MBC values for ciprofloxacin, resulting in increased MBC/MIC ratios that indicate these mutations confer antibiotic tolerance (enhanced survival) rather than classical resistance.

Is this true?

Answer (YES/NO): NO